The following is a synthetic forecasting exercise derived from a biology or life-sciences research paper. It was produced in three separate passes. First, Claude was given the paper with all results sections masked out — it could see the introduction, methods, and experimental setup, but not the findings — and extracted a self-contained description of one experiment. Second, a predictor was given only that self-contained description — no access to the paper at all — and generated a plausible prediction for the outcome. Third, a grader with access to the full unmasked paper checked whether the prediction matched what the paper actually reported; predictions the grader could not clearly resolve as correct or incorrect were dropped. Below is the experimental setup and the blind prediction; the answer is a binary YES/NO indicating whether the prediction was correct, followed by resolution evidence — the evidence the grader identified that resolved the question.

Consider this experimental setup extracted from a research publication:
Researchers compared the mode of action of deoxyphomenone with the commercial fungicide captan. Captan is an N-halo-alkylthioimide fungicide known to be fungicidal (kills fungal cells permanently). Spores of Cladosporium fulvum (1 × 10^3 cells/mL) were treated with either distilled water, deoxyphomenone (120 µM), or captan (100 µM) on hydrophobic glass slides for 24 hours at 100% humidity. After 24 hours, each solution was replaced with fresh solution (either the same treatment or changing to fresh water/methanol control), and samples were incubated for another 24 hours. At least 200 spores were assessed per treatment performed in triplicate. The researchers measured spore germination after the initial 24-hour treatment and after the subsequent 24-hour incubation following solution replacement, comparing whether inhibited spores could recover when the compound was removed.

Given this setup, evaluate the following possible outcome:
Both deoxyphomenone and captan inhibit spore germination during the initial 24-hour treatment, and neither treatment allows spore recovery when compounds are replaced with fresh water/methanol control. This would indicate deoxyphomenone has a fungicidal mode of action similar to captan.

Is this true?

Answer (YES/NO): NO